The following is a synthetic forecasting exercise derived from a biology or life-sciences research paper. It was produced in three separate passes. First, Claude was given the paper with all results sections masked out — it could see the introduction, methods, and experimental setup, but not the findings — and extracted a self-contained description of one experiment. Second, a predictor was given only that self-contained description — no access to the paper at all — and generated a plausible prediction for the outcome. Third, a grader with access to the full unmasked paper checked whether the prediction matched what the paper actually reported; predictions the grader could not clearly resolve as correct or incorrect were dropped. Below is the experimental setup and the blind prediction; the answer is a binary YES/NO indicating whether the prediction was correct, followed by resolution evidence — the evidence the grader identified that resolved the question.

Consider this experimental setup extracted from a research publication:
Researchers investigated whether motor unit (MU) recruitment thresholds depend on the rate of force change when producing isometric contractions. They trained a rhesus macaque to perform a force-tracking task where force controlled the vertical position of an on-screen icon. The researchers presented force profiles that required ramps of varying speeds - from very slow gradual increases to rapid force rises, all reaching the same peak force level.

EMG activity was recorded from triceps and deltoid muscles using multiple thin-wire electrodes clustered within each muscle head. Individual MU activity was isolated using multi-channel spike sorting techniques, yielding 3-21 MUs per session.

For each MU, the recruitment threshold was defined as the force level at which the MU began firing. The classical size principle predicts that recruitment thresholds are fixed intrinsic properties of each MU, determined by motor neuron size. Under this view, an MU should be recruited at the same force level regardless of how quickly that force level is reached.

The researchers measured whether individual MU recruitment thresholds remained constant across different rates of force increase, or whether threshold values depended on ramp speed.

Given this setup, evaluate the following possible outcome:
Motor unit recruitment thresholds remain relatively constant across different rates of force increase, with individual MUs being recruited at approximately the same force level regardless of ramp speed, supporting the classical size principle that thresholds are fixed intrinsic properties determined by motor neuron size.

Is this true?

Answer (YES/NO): NO